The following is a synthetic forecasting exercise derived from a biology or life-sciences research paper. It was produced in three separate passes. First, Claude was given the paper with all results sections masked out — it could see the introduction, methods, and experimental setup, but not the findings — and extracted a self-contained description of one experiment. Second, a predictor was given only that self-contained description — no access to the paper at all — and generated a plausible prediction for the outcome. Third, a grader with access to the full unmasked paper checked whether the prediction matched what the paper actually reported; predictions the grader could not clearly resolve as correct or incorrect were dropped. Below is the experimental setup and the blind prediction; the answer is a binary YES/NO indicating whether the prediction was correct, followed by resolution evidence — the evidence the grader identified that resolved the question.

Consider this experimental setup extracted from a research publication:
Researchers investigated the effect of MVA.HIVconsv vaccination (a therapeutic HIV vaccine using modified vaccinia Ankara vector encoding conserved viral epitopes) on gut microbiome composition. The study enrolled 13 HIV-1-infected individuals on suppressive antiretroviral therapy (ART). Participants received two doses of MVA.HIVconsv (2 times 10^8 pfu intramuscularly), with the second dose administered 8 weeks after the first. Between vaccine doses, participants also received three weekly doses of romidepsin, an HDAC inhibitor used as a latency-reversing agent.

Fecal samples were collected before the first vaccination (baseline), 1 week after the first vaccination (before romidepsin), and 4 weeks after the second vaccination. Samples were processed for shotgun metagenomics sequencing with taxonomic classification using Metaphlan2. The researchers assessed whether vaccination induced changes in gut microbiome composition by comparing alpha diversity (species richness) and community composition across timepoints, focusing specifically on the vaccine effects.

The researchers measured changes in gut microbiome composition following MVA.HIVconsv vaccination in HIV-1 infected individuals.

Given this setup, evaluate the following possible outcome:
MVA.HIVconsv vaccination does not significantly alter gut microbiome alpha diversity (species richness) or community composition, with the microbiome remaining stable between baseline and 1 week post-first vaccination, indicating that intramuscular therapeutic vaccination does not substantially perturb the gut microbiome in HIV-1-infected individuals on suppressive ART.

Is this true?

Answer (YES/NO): YES